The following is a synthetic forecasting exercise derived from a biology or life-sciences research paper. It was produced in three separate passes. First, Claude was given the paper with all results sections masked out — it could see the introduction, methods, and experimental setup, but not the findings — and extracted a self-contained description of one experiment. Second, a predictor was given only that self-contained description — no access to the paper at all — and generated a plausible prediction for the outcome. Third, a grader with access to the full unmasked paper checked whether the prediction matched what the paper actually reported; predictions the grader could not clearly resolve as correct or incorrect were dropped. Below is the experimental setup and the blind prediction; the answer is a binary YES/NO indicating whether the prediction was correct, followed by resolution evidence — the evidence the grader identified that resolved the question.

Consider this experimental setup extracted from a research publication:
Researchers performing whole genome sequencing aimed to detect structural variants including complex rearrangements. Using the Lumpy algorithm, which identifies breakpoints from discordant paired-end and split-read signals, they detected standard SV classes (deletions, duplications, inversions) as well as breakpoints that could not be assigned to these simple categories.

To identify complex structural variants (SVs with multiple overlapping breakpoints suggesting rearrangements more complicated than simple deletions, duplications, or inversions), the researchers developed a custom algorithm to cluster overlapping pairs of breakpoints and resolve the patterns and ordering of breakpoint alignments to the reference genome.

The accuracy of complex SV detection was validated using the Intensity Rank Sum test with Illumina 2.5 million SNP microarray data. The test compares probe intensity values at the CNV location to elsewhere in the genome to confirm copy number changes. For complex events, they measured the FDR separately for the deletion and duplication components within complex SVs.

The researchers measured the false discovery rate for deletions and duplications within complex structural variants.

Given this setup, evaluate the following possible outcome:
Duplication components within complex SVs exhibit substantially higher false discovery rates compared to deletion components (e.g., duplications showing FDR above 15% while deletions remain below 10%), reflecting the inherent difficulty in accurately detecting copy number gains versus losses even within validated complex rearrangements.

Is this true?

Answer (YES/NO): NO